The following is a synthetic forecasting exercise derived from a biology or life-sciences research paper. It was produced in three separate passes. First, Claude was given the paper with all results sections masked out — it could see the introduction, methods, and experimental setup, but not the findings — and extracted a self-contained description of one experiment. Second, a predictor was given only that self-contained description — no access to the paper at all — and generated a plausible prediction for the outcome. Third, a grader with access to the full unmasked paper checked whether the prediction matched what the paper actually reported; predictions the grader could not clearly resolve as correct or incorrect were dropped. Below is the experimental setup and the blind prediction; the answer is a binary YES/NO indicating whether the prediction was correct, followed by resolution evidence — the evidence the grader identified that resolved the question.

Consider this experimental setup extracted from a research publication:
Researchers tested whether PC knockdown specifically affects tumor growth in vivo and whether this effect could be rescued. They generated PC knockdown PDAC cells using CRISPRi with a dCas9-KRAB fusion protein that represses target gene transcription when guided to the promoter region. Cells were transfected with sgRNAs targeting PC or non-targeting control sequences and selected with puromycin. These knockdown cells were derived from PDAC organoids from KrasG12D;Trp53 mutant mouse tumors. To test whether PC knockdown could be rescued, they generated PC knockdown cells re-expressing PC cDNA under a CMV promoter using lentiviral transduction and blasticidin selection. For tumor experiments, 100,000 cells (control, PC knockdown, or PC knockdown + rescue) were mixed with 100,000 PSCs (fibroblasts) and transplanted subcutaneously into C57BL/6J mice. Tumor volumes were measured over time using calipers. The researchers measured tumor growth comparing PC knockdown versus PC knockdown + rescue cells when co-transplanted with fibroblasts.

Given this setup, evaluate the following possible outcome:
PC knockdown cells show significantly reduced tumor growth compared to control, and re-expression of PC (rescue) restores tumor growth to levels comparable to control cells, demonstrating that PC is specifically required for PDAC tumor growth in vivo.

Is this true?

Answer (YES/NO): NO